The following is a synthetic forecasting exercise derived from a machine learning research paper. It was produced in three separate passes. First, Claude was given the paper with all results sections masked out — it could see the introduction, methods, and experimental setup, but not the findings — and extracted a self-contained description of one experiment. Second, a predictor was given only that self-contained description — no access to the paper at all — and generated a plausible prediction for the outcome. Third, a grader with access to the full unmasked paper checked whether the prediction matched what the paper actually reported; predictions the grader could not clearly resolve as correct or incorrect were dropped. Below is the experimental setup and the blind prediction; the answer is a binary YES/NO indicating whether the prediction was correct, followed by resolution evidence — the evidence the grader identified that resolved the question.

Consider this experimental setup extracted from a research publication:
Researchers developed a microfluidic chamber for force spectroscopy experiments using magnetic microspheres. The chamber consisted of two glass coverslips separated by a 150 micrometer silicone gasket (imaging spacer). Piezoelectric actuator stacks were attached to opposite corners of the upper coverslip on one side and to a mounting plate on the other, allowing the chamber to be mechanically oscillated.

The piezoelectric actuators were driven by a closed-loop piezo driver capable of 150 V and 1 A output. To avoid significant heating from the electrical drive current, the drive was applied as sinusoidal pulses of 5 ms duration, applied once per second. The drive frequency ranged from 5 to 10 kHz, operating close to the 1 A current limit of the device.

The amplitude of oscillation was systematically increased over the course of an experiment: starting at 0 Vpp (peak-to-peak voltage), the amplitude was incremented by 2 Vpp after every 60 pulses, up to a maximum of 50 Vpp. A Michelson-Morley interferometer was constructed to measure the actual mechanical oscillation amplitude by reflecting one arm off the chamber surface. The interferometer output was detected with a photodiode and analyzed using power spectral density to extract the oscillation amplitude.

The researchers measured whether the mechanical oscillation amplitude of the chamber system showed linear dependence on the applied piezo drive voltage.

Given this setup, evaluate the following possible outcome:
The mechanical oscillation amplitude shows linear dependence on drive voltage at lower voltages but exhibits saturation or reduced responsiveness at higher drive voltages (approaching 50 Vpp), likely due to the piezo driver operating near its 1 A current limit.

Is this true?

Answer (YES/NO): NO